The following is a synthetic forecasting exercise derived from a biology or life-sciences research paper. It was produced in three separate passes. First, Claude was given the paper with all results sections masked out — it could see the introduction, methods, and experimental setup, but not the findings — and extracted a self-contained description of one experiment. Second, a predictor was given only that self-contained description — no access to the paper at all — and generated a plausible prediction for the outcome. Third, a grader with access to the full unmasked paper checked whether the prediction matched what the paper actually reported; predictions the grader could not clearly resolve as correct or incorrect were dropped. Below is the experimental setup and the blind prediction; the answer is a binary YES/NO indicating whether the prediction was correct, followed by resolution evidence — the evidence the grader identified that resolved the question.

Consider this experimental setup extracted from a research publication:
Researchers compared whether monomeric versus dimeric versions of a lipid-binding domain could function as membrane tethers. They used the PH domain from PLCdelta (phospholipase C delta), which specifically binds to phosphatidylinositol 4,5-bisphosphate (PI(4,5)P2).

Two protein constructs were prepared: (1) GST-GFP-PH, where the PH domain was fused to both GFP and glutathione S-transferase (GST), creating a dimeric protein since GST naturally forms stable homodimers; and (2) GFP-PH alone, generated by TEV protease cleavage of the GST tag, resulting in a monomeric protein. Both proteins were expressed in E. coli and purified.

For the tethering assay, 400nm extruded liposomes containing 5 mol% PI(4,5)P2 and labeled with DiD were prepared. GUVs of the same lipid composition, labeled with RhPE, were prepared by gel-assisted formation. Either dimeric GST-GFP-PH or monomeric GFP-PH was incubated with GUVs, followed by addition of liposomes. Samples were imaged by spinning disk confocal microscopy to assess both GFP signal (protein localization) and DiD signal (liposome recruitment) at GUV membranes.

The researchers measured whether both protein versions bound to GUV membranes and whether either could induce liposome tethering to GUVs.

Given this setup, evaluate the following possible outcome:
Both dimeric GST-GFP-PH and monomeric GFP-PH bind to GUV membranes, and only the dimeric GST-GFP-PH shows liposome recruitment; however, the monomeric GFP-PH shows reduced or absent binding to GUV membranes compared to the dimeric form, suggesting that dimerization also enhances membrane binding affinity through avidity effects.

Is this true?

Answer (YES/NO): YES